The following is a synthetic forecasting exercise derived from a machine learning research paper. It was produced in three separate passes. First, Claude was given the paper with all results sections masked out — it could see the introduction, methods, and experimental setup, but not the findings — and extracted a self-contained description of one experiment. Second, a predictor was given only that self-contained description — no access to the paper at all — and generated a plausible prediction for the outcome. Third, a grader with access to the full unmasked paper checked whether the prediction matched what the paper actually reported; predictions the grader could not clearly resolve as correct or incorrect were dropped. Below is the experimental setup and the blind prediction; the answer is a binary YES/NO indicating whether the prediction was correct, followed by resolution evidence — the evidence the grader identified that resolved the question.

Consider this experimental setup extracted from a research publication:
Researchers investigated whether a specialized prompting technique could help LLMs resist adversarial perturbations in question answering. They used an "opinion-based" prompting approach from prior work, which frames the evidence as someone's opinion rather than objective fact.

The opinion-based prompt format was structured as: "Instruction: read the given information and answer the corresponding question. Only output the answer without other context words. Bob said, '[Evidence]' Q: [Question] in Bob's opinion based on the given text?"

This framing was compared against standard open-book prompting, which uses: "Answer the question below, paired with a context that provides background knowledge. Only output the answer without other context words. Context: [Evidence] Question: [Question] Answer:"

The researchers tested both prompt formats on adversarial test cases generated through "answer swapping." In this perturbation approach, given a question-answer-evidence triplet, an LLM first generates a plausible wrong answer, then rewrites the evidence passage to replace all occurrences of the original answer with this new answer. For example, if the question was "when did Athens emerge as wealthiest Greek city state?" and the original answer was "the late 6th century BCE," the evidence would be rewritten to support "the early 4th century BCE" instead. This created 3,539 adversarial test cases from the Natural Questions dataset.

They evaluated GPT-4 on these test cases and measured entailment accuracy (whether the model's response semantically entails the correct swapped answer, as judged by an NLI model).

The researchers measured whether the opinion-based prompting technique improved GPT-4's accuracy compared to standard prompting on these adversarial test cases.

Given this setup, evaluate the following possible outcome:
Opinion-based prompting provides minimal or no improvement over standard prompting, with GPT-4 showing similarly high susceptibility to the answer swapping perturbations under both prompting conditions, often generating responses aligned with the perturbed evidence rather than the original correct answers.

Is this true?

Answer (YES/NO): YES